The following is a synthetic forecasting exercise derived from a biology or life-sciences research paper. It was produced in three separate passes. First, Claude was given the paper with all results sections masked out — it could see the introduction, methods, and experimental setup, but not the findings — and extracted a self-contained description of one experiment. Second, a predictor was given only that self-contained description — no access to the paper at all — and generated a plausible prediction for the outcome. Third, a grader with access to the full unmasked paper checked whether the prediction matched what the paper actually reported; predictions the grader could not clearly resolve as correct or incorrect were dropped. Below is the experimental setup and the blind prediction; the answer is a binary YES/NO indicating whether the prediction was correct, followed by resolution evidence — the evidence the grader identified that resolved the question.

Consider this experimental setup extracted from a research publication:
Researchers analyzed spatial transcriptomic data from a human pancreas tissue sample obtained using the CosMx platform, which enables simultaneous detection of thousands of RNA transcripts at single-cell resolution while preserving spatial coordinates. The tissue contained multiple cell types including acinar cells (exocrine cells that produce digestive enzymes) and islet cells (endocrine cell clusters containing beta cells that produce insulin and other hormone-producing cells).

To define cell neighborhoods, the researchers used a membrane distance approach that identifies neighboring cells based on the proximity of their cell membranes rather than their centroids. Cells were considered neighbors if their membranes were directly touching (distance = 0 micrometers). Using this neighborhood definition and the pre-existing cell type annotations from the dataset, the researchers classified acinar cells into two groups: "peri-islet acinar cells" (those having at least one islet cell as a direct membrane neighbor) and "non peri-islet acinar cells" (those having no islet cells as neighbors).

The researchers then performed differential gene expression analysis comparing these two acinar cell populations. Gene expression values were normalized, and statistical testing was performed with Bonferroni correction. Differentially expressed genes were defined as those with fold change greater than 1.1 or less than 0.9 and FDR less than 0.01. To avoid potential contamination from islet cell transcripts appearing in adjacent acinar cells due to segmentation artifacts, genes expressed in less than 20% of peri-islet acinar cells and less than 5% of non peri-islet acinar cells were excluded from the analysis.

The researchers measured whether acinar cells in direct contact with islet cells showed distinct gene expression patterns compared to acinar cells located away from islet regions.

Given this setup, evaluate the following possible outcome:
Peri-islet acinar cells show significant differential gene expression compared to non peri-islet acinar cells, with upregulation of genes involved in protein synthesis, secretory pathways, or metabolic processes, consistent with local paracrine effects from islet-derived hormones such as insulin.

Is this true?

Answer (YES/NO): YES